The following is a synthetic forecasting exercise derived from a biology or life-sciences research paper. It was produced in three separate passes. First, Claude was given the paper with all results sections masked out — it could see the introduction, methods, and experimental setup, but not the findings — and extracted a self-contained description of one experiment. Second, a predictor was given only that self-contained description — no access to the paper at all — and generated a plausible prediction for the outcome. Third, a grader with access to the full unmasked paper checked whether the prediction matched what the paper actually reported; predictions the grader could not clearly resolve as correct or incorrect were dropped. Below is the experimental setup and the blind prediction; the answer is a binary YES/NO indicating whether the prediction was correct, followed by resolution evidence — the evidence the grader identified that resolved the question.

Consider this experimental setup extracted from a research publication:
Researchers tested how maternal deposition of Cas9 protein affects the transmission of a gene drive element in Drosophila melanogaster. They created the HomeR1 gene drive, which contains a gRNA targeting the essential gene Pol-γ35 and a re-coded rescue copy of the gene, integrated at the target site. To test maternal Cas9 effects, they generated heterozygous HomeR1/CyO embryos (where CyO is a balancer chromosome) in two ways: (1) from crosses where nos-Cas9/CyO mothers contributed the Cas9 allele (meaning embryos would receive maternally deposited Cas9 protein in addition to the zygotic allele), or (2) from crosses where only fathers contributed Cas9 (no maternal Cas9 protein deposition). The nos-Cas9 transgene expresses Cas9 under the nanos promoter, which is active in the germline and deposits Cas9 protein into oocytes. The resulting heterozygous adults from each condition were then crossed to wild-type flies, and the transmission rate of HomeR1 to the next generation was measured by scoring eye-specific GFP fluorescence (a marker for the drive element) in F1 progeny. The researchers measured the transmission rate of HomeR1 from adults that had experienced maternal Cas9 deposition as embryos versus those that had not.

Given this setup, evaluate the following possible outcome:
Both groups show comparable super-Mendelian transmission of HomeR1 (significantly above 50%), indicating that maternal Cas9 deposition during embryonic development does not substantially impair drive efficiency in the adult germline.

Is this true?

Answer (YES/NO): NO